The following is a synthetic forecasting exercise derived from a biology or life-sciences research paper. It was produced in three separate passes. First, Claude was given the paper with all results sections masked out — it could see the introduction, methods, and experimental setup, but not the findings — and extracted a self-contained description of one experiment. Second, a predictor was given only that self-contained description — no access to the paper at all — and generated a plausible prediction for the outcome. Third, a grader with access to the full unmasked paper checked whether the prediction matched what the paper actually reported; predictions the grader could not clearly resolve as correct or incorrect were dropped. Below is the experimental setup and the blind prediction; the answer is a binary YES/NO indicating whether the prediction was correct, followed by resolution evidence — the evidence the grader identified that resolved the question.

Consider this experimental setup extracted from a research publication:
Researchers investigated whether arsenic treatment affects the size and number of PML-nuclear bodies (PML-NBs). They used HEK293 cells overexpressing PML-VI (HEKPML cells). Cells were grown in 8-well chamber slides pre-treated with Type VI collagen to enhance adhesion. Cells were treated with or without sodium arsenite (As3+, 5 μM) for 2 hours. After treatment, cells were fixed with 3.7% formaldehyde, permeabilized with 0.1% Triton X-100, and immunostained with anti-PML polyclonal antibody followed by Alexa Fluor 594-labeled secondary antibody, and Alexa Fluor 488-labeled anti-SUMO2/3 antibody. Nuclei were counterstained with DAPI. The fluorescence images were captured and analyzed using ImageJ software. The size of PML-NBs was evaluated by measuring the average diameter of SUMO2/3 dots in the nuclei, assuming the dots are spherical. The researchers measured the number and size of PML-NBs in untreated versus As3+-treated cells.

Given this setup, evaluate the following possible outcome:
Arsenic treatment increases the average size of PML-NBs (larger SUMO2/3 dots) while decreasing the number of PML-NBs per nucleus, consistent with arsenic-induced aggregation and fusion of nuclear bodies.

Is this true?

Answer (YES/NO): NO